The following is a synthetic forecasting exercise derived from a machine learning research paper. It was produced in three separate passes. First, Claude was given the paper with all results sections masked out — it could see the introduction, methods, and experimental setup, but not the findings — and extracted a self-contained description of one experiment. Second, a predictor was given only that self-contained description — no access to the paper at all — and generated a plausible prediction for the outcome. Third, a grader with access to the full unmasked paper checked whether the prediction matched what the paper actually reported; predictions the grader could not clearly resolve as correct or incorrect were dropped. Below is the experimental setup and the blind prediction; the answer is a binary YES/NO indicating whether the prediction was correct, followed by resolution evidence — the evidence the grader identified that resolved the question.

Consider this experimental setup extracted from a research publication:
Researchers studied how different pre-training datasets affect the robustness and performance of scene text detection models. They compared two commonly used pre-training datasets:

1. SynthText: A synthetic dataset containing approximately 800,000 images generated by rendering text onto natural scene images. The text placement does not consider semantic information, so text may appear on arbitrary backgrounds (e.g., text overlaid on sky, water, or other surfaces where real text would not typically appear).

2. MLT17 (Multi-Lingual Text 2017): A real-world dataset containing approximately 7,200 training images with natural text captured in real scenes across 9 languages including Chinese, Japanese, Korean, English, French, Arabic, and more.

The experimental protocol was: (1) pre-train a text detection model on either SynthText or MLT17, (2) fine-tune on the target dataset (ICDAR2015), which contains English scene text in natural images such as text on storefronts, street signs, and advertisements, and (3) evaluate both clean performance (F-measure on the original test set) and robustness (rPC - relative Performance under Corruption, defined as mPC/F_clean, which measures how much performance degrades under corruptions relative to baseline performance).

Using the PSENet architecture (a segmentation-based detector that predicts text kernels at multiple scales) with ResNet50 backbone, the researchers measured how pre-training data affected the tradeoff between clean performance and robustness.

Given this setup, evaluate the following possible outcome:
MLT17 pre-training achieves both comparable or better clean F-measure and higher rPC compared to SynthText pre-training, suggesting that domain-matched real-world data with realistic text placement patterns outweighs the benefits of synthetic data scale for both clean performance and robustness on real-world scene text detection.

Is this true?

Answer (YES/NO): NO